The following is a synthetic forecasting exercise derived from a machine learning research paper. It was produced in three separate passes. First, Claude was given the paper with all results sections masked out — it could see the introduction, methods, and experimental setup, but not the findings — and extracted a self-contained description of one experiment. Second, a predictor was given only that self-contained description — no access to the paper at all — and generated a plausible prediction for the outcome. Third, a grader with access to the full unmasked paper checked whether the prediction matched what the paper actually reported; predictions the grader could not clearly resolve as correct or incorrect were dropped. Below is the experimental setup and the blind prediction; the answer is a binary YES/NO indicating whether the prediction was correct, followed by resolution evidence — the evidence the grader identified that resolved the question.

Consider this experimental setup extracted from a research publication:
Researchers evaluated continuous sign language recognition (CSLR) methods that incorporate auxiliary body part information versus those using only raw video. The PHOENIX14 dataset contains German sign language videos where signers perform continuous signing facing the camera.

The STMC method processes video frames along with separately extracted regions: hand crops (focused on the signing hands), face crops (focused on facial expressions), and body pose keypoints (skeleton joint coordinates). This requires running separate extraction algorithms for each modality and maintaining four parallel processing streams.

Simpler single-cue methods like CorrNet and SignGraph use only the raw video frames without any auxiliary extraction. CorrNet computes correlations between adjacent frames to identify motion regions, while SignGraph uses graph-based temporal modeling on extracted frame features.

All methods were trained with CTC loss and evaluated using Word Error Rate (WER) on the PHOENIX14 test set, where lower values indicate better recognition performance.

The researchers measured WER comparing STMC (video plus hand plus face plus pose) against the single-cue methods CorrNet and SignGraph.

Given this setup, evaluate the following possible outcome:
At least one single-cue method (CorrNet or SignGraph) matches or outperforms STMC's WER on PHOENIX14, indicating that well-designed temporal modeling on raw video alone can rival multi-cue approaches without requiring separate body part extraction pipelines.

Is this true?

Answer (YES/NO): YES